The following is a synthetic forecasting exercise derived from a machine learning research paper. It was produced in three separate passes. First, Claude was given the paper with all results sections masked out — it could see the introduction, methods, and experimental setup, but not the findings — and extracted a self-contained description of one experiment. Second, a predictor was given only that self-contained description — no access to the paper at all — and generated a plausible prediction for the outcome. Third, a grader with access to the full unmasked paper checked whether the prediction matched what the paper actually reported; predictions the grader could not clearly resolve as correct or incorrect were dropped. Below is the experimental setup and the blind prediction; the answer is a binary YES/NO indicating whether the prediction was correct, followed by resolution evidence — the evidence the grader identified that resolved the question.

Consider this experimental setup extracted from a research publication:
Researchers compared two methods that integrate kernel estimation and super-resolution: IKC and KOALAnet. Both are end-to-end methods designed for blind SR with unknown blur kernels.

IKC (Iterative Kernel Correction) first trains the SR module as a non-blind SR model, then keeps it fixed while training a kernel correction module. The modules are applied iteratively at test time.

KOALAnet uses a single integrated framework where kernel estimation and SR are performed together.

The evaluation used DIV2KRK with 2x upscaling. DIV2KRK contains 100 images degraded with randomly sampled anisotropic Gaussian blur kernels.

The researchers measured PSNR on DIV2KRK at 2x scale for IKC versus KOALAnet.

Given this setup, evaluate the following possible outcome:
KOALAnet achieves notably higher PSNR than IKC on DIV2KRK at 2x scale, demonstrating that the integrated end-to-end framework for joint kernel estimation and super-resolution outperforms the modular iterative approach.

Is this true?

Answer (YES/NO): YES